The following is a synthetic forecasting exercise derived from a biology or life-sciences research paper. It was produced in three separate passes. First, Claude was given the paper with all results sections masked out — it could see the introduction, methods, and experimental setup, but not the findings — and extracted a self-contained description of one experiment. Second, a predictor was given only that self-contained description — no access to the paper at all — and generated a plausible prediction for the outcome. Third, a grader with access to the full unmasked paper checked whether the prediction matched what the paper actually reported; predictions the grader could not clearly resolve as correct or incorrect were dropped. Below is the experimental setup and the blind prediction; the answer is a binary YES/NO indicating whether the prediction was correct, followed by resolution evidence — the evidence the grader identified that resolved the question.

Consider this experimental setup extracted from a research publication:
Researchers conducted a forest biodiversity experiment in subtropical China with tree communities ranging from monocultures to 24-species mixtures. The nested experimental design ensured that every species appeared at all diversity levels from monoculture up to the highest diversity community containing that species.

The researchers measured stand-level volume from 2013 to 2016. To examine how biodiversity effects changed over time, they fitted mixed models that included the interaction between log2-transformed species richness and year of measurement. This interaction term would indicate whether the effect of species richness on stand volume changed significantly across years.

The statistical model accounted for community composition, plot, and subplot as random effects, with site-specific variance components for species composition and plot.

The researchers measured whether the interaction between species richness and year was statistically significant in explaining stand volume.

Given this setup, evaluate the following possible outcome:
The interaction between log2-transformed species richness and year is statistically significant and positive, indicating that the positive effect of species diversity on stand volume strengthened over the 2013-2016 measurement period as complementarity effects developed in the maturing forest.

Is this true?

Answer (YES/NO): YES